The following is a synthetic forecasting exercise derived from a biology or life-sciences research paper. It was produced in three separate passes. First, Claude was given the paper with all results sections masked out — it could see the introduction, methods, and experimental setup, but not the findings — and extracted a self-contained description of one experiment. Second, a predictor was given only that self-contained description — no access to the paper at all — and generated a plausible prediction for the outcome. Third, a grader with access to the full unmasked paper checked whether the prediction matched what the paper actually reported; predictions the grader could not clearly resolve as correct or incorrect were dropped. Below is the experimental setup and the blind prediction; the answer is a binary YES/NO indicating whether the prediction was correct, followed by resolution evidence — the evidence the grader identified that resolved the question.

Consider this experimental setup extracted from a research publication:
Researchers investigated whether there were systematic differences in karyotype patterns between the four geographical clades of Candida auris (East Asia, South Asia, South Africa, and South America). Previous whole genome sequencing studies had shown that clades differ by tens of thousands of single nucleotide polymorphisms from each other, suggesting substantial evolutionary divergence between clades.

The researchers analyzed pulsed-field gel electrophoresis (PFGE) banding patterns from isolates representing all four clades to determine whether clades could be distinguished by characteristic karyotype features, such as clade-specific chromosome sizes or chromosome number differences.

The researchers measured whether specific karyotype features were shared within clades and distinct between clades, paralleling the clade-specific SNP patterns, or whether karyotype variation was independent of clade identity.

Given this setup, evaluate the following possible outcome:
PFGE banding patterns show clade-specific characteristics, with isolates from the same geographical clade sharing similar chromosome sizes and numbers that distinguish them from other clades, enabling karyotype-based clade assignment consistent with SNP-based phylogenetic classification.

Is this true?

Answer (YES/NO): NO